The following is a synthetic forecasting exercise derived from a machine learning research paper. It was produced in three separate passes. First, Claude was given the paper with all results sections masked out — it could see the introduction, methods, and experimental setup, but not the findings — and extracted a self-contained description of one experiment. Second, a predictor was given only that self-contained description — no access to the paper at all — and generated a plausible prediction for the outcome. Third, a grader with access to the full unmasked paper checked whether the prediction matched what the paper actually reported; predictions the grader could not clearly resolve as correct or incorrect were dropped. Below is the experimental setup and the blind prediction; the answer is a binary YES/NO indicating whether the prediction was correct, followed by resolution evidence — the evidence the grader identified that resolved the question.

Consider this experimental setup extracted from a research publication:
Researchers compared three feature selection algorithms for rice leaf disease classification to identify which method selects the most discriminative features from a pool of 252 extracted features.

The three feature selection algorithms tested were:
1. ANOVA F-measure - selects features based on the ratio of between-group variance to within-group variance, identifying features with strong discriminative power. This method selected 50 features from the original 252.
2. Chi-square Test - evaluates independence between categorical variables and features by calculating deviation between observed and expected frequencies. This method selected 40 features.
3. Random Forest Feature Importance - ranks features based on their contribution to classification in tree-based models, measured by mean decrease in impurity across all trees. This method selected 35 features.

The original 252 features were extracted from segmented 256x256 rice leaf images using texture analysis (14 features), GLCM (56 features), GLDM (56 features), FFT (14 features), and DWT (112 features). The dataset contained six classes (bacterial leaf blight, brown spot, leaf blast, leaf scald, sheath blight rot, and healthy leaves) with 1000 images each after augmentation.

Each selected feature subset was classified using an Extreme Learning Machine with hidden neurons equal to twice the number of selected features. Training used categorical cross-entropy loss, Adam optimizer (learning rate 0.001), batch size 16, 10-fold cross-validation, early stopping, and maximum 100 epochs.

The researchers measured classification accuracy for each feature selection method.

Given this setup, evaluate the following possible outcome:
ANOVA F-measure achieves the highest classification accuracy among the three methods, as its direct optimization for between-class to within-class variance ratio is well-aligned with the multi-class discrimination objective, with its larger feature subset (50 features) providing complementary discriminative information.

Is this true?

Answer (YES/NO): YES